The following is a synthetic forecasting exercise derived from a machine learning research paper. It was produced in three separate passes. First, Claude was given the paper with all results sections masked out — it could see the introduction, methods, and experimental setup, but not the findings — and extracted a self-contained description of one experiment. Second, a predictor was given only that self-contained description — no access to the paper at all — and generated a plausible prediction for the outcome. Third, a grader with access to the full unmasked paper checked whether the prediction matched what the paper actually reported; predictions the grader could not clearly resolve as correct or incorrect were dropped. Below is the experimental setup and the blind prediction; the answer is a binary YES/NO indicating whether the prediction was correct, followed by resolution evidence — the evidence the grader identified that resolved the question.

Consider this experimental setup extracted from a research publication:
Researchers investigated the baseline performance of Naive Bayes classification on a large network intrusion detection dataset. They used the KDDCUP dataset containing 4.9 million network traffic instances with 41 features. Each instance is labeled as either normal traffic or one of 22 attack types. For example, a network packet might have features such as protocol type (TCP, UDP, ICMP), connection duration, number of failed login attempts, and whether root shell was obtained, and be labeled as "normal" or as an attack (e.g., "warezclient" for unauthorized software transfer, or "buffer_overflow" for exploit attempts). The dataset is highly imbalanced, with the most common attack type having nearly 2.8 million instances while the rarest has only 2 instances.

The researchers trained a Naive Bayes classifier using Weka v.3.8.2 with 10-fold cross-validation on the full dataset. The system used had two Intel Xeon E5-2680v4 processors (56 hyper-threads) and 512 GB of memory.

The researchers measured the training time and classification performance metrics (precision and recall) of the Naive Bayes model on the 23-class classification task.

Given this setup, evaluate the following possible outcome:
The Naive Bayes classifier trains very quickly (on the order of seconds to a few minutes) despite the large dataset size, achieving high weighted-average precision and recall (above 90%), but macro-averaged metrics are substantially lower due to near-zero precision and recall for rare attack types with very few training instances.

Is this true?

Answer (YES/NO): NO